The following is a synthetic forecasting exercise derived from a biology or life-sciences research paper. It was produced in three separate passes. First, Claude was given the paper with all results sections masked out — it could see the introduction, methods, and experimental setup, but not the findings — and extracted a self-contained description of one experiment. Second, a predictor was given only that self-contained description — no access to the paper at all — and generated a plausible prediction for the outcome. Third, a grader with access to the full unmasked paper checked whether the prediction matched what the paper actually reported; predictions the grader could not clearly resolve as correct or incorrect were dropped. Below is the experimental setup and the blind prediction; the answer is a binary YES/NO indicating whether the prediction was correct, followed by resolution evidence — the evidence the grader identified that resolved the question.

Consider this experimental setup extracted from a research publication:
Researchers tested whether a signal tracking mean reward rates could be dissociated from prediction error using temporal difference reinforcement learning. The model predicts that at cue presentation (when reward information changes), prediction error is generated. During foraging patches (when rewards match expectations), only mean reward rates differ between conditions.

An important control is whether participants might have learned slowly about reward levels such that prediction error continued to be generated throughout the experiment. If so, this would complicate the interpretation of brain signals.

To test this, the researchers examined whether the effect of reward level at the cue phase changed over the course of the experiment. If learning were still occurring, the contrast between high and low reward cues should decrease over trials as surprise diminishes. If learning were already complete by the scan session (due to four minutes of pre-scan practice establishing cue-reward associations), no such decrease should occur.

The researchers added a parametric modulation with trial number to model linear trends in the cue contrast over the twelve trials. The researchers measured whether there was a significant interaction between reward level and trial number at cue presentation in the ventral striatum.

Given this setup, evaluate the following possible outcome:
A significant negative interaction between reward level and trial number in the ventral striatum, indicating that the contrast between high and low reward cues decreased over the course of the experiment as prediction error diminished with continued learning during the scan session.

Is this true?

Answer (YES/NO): NO